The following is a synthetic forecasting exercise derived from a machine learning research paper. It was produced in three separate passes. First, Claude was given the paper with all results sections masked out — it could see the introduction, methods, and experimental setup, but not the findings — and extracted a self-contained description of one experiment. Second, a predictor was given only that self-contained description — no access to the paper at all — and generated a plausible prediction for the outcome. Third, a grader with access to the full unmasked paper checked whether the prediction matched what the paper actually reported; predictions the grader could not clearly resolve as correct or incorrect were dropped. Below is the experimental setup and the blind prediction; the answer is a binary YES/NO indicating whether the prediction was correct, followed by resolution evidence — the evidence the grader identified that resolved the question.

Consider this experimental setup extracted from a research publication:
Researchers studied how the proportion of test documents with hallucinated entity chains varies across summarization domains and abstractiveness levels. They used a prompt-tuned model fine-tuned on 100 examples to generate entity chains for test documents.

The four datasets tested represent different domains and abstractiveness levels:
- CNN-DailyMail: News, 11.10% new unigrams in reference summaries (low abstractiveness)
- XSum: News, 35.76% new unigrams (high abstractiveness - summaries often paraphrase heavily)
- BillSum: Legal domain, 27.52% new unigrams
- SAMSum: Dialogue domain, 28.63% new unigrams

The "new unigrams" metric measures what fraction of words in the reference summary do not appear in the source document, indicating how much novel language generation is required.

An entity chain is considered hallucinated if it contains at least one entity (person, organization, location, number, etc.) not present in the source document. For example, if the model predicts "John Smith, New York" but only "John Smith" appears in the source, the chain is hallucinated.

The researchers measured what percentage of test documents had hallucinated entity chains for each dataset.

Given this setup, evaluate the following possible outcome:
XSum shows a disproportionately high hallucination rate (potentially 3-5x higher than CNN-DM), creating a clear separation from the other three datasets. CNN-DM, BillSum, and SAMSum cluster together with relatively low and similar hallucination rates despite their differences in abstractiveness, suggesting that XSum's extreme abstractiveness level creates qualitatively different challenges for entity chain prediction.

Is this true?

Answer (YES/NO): NO